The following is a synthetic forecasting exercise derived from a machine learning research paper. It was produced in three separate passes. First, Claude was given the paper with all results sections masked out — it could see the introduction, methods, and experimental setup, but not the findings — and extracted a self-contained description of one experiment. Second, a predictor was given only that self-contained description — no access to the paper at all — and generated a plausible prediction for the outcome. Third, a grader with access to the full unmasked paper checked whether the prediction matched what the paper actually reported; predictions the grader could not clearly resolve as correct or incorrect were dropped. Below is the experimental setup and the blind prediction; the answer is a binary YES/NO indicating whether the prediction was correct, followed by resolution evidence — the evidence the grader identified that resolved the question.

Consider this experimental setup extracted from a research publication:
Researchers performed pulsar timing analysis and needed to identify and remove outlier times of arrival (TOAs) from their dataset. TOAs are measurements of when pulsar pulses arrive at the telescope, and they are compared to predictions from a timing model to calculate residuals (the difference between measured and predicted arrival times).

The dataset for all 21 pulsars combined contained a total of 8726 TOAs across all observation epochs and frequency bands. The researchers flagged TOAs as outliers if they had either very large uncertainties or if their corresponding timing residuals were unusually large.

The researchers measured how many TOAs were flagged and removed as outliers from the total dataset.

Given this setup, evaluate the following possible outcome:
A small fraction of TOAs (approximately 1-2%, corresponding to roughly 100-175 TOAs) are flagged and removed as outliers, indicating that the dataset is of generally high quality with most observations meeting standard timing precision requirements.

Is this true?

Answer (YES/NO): NO